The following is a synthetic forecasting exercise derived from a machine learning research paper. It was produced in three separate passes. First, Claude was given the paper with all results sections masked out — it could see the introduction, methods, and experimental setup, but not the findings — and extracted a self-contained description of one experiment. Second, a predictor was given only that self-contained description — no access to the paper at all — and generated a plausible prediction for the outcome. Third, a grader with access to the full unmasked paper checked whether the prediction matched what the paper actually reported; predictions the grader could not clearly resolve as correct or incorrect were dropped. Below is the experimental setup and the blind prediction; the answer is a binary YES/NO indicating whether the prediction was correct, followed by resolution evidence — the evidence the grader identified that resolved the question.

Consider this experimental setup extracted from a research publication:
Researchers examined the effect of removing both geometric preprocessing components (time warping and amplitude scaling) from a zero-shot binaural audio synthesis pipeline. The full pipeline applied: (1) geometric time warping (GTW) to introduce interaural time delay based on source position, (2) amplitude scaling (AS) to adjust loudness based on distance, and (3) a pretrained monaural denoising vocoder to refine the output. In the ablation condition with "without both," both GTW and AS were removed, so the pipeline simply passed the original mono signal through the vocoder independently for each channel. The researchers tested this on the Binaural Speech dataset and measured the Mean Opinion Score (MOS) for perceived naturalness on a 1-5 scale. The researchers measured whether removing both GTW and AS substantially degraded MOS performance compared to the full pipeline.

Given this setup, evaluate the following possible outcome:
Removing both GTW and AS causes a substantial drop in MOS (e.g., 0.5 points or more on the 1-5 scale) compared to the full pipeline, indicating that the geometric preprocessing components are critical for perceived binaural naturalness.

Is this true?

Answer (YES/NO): NO